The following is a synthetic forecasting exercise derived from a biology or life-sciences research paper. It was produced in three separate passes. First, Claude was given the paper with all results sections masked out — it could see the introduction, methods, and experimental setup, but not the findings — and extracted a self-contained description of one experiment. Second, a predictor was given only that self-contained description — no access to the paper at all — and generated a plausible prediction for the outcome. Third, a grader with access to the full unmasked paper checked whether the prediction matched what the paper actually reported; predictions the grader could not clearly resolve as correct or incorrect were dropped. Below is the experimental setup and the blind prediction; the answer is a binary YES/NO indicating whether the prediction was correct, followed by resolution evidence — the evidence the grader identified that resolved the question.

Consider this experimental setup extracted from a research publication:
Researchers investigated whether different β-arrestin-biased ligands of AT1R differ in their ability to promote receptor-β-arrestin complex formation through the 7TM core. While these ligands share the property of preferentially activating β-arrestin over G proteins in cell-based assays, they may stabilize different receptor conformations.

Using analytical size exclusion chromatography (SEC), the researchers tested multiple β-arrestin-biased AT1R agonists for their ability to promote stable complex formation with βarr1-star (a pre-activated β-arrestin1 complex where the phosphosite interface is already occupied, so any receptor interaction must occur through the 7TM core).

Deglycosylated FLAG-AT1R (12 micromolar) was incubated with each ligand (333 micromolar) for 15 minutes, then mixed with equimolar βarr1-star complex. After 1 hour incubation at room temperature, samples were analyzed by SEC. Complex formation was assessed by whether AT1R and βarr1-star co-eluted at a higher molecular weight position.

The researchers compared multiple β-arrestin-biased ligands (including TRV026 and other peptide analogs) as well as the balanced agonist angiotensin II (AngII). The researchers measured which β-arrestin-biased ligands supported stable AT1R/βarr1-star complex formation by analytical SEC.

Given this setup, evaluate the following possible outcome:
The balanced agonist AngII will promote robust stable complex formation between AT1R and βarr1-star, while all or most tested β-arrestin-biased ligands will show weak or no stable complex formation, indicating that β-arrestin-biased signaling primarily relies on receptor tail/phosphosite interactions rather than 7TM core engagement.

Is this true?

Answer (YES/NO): NO